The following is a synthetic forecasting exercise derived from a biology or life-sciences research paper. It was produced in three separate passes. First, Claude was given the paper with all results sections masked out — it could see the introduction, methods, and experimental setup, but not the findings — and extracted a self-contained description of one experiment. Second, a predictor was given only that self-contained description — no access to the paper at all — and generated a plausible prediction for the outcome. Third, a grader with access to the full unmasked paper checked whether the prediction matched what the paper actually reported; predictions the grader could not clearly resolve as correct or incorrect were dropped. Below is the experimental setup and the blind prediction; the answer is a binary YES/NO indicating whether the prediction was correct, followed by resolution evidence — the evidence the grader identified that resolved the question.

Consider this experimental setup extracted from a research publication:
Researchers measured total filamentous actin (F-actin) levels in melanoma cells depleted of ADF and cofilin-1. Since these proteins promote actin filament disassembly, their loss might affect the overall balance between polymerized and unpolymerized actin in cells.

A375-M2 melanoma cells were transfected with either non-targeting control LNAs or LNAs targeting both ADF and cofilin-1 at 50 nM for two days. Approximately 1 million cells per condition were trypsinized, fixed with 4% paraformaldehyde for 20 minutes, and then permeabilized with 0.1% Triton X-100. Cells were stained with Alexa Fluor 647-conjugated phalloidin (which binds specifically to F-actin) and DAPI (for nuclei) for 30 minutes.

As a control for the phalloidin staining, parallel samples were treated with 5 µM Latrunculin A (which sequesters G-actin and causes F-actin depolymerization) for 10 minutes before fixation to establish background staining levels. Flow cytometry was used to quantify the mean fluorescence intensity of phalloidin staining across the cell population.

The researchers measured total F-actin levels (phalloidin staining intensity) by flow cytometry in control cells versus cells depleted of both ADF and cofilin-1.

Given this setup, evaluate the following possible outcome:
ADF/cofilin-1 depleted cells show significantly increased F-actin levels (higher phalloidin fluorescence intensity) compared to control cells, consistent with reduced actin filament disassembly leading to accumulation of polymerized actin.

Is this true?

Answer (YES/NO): YES